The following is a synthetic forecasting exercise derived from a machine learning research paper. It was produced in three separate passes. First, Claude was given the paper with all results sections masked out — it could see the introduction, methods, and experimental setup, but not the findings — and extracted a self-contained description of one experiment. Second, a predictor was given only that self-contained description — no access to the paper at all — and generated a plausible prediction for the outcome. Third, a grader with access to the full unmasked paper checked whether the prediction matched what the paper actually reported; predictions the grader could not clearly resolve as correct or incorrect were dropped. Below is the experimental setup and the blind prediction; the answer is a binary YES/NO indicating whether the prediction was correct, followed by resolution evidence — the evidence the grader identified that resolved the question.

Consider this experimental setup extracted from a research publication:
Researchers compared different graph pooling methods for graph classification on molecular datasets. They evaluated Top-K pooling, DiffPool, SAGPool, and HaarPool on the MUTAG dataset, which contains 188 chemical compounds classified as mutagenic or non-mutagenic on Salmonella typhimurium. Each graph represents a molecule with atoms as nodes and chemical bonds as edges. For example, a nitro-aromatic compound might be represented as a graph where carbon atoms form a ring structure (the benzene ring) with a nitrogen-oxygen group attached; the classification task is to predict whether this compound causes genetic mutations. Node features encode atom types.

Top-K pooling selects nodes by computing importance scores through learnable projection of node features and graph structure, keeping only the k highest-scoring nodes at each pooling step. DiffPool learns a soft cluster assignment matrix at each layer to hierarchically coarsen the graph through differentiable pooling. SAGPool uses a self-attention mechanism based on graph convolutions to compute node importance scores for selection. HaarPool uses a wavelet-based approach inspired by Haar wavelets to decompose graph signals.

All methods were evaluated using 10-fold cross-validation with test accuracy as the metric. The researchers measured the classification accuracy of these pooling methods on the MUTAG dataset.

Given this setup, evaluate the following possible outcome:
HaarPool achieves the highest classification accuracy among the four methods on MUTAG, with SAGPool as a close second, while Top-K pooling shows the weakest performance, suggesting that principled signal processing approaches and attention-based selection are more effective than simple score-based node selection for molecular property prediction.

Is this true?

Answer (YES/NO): NO